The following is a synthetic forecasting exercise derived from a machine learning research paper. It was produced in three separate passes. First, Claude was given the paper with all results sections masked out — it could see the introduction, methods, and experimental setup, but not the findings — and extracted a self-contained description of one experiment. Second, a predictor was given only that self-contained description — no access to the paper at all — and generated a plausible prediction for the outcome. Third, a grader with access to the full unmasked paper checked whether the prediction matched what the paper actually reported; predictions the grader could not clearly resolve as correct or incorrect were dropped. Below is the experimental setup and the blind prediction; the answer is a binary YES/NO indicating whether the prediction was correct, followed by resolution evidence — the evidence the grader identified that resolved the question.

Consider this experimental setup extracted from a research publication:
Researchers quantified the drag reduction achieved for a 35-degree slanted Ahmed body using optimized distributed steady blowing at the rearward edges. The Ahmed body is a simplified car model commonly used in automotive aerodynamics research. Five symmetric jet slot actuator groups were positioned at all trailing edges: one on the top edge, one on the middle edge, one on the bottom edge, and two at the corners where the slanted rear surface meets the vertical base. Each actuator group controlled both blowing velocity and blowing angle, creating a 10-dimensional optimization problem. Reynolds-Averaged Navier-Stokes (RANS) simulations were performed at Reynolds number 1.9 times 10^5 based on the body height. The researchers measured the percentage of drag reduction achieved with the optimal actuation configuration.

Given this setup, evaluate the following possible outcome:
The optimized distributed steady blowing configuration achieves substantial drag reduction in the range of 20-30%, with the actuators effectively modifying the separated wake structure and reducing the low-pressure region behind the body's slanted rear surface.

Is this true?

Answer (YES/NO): NO